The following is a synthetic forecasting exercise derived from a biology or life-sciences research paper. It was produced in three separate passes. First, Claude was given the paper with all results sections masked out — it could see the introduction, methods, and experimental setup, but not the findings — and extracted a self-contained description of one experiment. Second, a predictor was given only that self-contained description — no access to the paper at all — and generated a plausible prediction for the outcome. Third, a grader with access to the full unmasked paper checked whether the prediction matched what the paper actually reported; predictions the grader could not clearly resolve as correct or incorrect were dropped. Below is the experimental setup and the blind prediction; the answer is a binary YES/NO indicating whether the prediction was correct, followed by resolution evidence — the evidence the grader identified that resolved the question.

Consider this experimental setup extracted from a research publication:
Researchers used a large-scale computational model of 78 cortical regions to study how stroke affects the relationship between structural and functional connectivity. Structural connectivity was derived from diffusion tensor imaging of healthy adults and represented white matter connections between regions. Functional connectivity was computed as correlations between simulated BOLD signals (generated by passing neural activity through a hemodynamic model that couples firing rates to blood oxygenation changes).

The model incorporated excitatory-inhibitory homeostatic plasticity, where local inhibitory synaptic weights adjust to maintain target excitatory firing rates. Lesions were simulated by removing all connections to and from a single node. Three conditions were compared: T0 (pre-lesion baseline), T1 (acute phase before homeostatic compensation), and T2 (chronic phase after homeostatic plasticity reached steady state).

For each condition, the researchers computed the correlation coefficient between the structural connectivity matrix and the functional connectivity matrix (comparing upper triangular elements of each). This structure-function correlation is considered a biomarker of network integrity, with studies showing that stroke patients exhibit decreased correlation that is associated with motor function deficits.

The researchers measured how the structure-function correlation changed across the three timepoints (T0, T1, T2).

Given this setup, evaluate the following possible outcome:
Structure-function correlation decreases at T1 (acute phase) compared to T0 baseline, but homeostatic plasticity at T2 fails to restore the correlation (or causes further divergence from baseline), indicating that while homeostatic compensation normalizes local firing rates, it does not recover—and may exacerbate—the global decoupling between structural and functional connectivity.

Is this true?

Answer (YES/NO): NO